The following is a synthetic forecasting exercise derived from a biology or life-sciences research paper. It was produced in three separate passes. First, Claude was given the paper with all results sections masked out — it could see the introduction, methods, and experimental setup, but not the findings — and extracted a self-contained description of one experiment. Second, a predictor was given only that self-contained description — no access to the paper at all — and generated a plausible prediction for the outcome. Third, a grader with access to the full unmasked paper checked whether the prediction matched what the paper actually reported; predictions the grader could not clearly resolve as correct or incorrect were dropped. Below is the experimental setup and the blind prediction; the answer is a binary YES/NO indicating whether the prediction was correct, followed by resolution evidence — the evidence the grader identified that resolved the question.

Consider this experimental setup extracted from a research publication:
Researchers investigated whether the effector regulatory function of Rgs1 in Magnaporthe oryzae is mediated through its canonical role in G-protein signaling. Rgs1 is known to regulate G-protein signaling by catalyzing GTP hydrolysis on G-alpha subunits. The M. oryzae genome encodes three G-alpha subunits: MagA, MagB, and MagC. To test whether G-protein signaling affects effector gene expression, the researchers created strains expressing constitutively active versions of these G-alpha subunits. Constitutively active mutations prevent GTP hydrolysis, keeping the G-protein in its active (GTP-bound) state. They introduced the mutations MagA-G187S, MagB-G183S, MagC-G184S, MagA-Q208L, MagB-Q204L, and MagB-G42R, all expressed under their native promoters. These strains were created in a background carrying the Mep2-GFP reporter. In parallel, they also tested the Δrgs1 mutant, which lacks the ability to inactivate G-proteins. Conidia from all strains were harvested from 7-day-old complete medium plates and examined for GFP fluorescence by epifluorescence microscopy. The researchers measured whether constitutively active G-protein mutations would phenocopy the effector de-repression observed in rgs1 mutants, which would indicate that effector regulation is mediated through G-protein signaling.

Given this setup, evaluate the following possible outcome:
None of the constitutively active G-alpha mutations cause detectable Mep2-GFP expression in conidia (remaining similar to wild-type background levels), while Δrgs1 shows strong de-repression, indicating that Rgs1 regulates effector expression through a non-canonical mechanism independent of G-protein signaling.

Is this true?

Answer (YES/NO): YES